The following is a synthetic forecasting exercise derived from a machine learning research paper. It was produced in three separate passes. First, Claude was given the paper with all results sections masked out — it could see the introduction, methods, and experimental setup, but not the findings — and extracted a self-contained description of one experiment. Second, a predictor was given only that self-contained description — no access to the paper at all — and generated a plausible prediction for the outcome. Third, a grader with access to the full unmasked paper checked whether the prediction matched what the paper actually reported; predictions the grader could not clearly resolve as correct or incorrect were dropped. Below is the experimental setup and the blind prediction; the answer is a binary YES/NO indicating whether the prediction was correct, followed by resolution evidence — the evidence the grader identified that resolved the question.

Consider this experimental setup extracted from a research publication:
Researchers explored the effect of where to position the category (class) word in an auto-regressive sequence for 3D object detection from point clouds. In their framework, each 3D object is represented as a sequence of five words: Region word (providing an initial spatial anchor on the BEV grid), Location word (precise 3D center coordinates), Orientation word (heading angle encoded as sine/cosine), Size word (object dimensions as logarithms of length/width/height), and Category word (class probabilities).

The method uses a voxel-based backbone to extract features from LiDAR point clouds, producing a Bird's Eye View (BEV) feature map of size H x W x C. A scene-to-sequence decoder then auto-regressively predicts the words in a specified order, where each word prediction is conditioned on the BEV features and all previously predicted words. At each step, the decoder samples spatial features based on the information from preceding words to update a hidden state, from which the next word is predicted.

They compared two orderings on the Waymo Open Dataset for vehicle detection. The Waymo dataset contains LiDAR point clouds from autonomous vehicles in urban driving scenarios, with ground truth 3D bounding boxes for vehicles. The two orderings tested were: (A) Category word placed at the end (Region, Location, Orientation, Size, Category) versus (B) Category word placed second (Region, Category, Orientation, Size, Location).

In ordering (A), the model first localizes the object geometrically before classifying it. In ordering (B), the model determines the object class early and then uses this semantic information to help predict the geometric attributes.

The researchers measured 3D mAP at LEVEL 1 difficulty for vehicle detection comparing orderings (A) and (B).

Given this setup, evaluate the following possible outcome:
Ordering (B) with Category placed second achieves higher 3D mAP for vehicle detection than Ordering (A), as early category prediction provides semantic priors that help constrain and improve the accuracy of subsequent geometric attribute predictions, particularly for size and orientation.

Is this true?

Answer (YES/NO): NO